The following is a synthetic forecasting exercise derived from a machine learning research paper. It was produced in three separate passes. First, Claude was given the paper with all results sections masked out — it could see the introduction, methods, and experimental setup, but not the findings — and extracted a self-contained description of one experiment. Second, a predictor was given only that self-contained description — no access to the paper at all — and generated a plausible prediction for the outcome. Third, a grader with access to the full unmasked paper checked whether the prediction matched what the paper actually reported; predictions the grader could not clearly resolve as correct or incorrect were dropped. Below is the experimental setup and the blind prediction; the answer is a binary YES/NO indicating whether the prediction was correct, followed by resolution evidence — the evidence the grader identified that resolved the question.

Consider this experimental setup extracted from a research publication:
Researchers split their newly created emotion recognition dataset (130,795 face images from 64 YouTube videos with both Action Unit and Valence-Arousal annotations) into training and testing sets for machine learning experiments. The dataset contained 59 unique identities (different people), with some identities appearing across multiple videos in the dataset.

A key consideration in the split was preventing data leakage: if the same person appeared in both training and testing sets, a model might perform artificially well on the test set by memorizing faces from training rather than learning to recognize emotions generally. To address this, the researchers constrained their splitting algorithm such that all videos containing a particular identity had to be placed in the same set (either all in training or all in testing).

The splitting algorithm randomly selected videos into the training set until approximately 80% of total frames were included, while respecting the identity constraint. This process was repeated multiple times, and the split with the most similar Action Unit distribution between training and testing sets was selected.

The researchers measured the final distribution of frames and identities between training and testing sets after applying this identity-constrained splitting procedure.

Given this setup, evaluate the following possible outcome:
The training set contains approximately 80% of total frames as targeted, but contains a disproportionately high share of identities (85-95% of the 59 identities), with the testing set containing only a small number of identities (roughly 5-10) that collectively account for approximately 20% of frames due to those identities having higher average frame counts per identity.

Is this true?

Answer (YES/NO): NO